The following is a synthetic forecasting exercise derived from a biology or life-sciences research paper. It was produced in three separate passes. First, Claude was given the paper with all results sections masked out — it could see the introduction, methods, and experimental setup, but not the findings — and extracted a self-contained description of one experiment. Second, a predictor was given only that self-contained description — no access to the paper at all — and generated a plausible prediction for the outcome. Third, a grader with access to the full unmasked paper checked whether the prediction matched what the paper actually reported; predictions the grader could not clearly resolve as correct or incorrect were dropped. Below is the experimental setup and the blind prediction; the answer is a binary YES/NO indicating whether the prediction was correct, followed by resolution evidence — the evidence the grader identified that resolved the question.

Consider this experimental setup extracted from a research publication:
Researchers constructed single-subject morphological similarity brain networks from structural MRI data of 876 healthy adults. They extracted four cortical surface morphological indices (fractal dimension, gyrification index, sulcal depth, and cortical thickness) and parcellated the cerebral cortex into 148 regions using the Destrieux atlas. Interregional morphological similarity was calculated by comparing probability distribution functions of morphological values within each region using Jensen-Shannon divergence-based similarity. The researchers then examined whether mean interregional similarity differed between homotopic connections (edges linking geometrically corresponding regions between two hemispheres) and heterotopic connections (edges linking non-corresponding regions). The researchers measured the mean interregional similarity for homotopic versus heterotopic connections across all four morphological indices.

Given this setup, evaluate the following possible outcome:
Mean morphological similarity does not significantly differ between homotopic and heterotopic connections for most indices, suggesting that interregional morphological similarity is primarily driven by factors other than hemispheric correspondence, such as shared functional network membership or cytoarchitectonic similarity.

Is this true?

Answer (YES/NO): NO